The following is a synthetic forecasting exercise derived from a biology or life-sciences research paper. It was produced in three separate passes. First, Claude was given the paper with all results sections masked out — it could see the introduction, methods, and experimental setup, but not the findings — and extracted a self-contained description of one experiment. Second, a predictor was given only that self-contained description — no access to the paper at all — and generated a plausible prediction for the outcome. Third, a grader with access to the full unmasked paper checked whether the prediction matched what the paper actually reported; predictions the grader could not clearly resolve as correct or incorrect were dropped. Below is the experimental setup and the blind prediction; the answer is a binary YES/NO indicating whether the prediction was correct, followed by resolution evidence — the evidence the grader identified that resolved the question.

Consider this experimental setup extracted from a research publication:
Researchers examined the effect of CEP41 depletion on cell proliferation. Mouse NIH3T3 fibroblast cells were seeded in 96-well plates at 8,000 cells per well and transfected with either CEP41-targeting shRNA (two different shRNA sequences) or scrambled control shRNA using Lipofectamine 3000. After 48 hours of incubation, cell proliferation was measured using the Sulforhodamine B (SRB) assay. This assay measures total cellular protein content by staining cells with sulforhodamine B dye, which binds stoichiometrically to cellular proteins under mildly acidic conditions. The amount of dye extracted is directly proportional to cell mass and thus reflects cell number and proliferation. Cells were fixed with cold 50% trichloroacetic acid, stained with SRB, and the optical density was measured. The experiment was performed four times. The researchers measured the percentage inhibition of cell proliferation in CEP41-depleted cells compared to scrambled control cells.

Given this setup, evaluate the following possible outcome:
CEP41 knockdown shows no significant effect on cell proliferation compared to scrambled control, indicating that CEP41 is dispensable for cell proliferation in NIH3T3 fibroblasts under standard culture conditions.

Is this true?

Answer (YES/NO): NO